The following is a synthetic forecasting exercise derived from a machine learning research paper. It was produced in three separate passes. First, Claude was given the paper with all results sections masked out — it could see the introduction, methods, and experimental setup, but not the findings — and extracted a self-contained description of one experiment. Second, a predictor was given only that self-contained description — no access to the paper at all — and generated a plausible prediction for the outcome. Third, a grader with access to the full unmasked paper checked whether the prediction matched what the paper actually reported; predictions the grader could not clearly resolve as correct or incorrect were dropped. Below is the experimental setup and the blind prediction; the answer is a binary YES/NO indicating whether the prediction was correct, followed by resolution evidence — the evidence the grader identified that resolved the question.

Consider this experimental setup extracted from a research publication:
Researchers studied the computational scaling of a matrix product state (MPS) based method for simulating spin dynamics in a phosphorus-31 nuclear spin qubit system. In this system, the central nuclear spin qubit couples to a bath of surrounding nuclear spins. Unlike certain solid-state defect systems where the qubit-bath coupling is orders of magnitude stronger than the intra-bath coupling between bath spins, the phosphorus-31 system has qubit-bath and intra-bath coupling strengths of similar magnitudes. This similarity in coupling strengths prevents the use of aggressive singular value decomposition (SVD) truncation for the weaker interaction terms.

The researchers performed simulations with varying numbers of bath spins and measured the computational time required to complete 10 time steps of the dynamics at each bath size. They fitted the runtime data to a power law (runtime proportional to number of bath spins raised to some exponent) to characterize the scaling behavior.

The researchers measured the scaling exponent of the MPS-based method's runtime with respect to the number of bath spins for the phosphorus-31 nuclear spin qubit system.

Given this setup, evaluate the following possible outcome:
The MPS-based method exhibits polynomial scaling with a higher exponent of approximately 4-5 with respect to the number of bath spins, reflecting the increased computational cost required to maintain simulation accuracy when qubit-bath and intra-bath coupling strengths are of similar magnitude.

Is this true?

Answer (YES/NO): NO